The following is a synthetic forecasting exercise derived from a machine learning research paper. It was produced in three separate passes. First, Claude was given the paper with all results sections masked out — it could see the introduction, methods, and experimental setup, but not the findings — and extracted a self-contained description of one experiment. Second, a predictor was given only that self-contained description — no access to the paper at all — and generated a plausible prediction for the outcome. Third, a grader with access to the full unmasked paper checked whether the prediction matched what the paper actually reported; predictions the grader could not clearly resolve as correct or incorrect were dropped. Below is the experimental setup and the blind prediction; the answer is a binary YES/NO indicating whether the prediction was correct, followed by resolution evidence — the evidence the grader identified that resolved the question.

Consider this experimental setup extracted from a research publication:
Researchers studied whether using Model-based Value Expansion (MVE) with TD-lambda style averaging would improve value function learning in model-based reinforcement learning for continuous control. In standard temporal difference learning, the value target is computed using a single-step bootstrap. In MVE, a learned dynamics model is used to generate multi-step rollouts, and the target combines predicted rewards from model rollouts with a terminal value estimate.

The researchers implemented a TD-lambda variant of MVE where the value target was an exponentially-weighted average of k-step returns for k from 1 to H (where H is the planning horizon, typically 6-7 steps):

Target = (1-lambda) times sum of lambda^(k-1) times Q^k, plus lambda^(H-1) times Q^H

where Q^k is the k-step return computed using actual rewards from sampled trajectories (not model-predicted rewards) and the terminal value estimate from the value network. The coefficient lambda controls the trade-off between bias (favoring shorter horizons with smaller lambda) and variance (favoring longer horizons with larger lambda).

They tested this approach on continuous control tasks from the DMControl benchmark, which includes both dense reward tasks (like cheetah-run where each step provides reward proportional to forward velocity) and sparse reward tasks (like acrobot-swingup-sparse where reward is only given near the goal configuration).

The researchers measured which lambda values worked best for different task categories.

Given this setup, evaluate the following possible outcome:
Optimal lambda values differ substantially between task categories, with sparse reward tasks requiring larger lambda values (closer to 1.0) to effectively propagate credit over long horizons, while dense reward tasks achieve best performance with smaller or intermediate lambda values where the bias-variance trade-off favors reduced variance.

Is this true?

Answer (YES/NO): YES